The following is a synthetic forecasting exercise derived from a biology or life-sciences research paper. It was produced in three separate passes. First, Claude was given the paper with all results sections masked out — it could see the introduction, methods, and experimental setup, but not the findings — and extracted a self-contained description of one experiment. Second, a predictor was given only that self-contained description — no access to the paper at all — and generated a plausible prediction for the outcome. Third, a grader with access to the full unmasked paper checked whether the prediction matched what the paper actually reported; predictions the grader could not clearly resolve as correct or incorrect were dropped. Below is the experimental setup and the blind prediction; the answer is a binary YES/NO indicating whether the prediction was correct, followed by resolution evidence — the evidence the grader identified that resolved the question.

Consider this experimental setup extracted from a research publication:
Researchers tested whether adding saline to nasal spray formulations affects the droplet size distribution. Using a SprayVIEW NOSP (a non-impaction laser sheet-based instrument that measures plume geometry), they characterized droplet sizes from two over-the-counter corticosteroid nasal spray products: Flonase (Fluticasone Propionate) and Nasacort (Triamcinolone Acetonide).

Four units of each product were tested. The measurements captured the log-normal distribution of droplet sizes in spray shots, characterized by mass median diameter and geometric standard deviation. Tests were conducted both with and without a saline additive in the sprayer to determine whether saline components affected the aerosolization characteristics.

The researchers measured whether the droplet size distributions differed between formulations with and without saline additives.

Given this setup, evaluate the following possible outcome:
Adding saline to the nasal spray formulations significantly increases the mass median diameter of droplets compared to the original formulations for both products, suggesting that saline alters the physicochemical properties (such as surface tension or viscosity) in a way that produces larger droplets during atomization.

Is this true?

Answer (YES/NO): NO